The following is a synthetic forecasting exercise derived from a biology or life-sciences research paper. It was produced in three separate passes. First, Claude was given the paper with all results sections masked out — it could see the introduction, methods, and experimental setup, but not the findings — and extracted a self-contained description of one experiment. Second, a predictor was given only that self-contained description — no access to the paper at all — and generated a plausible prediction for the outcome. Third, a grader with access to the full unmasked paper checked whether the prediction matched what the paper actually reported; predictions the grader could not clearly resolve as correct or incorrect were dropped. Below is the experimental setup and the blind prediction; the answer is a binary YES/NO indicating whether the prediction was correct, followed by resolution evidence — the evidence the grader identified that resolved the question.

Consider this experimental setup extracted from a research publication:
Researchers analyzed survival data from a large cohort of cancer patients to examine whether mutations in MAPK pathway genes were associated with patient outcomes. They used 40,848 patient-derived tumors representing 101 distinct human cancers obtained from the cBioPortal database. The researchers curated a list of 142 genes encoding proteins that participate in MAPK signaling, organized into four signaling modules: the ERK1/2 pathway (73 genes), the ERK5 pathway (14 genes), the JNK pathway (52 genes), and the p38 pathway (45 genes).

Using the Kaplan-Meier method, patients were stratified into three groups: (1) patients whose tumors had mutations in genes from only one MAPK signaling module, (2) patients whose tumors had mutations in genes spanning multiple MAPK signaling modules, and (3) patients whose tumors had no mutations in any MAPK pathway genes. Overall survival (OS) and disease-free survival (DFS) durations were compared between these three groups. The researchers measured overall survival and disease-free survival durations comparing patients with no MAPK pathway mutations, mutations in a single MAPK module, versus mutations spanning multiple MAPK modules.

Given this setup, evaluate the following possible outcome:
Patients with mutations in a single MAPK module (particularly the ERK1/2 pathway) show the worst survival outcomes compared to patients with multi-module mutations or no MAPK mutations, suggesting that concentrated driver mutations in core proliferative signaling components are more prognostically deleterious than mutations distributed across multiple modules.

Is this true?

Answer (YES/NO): NO